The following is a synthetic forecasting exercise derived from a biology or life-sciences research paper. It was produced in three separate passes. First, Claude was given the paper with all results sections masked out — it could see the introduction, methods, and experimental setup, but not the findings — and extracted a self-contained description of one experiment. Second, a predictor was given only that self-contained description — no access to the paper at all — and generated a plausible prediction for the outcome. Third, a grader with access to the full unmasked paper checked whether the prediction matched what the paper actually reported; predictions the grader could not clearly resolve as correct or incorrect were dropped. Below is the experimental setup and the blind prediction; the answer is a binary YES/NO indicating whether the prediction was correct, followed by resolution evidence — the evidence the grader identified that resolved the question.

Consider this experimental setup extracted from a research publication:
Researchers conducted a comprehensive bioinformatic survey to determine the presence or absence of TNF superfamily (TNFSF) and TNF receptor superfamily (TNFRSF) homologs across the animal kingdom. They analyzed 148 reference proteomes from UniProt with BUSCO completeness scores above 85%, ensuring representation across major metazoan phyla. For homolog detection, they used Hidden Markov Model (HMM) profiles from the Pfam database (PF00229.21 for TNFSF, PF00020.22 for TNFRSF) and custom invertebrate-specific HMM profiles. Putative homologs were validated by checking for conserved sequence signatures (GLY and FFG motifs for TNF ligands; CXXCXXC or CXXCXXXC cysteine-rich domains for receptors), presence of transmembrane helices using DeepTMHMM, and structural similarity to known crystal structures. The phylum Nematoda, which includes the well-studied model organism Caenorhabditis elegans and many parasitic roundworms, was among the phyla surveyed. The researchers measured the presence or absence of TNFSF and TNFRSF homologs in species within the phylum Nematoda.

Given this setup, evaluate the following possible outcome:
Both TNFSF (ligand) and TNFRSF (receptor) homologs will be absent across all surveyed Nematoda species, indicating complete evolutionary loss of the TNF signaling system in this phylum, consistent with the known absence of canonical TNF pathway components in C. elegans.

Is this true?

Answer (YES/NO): NO